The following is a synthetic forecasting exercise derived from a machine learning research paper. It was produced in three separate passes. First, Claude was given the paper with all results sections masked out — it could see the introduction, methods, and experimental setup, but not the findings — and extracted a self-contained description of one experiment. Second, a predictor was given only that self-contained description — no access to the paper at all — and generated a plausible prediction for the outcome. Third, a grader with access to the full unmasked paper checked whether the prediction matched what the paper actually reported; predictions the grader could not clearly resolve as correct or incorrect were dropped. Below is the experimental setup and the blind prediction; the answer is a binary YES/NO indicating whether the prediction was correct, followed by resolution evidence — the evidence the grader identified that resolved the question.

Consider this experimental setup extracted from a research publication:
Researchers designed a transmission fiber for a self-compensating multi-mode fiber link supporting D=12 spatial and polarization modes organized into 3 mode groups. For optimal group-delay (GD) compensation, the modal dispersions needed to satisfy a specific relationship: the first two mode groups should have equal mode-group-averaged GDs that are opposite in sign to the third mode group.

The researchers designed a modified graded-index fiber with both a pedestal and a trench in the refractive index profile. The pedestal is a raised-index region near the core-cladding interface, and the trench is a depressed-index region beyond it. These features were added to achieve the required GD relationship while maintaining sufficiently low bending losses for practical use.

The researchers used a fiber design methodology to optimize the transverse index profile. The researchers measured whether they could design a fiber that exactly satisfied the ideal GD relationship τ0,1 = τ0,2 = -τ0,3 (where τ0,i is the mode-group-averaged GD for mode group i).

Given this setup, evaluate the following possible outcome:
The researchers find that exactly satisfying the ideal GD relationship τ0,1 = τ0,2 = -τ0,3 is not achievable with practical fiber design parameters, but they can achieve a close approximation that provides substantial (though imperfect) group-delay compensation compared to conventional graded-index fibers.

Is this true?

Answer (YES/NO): YES